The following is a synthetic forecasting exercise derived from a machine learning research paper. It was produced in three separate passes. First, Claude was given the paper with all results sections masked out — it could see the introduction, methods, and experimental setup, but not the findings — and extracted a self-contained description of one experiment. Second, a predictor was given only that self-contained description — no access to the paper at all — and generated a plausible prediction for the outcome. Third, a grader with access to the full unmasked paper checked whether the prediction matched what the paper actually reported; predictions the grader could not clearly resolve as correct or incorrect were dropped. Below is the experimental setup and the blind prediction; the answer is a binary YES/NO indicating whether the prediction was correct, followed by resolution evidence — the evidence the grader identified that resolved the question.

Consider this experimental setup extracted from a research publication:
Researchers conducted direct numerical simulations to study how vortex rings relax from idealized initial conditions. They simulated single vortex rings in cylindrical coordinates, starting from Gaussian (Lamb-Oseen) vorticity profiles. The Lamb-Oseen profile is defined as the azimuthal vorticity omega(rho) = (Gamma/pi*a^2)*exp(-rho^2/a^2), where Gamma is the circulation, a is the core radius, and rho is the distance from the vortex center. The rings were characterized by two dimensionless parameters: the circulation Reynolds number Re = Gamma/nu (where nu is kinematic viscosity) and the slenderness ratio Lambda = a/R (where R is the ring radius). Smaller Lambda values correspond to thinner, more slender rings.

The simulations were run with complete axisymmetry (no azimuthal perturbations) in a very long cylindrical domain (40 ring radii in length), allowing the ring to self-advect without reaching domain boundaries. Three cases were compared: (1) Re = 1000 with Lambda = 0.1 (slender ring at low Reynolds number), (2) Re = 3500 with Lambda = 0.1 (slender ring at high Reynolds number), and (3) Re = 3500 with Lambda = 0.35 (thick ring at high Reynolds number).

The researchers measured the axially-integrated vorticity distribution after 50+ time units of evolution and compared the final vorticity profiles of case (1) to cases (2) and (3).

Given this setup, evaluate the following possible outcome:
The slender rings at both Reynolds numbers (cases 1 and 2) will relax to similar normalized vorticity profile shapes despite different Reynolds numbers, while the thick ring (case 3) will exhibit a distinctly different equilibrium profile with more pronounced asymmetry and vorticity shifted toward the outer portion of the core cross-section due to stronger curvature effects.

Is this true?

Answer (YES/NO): NO